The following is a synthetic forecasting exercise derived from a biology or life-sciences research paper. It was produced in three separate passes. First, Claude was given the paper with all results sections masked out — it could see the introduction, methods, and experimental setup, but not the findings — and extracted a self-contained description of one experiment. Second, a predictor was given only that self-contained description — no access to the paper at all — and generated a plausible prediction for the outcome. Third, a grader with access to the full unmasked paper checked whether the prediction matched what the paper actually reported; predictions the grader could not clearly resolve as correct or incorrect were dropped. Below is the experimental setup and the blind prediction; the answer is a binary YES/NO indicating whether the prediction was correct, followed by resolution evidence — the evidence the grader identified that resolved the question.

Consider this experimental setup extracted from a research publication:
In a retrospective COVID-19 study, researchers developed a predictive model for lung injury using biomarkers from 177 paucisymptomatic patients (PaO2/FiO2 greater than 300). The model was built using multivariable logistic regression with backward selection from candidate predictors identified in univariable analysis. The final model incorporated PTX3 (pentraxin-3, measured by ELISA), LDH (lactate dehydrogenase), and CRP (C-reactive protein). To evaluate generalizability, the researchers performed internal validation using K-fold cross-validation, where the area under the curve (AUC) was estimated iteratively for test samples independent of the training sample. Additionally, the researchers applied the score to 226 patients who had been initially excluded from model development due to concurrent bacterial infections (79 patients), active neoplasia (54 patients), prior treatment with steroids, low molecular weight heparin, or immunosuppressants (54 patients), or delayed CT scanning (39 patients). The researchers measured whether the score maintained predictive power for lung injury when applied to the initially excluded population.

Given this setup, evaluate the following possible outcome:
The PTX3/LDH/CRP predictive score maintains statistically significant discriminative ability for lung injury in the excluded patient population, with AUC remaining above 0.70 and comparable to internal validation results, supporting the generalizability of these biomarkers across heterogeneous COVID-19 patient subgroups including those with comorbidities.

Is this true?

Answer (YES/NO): YES